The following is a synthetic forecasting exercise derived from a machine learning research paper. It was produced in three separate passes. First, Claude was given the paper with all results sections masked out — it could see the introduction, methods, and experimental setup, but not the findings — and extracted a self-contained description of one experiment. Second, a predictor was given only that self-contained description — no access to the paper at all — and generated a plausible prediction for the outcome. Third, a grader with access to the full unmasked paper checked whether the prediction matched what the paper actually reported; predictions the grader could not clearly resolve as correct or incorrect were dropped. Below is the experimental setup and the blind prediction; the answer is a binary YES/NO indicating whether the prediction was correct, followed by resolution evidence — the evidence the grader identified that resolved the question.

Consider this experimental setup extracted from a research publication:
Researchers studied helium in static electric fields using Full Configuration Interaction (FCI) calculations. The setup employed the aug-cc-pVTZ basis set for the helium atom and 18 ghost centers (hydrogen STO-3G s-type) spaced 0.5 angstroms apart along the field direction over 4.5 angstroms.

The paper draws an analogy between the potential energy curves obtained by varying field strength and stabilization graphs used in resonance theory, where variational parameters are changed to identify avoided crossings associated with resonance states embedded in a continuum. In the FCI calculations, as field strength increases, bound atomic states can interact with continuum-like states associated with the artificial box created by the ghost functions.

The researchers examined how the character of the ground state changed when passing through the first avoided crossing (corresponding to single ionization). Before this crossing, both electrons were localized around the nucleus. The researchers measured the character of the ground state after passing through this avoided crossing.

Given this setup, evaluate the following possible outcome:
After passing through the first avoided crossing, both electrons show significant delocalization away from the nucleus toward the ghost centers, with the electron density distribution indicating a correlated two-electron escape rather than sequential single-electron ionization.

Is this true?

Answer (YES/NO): NO